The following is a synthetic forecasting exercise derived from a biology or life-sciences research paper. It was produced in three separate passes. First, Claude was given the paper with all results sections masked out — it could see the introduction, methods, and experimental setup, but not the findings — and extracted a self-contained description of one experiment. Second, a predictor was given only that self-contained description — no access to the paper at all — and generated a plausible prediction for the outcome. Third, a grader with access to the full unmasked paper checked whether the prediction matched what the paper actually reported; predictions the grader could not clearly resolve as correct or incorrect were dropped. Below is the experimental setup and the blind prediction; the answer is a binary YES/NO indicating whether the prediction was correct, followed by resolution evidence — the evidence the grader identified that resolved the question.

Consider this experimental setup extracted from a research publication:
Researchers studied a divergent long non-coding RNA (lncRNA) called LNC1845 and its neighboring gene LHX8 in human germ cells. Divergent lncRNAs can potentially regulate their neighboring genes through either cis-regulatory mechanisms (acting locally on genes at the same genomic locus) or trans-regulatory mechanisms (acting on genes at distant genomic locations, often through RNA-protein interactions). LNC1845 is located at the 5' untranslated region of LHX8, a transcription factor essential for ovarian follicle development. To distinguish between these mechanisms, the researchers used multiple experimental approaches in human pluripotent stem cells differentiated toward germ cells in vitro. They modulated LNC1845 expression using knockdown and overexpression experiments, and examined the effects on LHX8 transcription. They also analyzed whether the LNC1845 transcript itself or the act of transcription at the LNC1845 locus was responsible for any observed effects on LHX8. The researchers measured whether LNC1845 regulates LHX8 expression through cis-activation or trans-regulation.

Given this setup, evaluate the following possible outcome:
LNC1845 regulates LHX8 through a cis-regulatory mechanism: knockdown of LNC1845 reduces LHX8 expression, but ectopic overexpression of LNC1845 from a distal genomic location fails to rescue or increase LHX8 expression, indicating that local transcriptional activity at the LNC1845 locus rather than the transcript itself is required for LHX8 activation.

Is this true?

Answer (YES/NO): NO